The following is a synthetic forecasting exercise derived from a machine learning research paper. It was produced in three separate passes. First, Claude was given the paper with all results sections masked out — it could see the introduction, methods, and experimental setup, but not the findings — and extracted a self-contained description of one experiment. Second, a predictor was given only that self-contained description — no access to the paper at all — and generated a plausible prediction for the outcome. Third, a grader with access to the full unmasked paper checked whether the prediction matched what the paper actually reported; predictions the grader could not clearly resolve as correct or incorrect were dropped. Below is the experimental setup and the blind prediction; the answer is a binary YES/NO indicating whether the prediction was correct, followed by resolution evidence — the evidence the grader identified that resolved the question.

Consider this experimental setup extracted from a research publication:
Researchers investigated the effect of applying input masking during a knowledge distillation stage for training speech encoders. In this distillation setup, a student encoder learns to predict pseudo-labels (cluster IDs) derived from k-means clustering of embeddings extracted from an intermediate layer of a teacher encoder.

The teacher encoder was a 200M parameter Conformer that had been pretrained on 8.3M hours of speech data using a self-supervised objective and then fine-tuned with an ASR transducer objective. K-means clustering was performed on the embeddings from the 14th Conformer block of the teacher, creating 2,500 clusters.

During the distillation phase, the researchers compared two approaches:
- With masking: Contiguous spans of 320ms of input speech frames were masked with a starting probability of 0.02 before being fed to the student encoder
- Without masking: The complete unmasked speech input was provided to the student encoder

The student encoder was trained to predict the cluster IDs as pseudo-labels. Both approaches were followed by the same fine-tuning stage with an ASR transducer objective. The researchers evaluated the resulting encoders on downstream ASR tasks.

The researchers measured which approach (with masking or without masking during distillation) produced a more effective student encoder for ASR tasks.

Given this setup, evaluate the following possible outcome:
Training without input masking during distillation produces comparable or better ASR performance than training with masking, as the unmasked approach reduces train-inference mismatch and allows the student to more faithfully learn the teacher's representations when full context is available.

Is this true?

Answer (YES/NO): YES